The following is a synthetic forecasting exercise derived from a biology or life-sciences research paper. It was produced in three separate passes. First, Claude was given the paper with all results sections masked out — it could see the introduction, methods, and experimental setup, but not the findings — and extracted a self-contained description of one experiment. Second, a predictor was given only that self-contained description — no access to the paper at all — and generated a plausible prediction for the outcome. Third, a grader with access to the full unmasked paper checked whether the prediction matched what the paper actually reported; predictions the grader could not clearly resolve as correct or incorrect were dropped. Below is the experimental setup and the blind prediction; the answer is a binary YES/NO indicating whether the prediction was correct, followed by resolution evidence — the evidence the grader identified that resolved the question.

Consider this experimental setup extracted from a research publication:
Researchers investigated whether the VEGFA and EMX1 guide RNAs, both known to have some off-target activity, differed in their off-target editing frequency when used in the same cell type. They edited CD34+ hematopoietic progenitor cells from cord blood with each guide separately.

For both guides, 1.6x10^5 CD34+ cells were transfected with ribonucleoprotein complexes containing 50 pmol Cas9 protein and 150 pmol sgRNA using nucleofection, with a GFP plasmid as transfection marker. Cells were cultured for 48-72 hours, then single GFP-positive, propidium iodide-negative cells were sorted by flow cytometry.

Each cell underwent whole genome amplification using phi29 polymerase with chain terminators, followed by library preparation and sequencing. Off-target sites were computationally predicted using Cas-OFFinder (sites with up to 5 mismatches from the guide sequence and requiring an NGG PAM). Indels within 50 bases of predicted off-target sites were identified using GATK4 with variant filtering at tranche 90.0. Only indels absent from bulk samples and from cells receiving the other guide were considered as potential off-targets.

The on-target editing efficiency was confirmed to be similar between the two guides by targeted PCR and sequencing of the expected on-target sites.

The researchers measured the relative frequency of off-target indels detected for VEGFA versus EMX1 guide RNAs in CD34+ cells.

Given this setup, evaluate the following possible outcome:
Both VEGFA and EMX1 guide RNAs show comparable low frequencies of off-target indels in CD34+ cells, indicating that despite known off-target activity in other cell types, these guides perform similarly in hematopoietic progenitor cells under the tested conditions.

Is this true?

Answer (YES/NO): NO